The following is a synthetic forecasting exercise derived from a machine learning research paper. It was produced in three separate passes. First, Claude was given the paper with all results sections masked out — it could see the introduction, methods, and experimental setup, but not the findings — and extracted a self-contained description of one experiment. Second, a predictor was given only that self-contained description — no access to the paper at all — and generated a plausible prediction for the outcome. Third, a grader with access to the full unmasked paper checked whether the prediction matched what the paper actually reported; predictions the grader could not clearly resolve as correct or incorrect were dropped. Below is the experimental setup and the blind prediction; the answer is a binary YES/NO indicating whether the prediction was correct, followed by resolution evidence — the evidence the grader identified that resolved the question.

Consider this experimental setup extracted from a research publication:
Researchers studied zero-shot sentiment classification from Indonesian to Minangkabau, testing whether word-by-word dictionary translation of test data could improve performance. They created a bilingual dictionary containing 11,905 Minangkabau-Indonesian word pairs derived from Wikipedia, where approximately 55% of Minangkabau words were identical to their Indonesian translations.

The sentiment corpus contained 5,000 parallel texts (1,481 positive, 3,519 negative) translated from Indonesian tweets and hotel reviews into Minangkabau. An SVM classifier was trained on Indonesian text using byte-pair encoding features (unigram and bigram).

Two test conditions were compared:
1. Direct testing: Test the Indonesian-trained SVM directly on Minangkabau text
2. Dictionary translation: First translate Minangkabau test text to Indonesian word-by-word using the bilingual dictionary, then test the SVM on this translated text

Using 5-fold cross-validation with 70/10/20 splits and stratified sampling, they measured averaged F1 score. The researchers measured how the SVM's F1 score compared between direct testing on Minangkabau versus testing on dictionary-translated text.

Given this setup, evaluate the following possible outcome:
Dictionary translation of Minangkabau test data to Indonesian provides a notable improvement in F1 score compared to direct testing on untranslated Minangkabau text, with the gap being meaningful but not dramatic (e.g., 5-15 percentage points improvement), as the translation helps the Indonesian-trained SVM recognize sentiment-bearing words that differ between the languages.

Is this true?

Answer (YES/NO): YES